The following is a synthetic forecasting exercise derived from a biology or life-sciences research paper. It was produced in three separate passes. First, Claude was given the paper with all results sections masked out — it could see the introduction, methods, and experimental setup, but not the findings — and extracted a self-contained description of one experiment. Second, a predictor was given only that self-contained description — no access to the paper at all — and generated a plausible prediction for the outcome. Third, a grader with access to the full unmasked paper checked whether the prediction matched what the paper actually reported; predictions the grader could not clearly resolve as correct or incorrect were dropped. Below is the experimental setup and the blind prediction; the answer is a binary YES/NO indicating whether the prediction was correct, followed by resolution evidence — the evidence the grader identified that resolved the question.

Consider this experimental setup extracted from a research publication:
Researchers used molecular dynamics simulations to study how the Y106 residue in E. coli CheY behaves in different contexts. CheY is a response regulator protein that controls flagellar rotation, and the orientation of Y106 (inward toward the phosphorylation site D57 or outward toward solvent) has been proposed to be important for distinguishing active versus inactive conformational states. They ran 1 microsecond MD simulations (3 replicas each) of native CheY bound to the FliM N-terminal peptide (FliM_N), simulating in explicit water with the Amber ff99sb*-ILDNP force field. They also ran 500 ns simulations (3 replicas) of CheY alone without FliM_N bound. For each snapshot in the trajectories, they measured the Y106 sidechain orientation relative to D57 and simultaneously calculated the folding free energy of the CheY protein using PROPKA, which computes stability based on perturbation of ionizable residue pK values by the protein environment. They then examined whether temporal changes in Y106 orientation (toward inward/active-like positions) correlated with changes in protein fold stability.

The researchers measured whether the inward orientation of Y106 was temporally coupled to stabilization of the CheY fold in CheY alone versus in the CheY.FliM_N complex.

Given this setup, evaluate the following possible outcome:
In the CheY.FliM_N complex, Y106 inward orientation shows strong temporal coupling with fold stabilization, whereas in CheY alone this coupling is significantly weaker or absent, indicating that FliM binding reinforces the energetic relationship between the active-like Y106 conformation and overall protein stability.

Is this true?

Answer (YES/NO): NO